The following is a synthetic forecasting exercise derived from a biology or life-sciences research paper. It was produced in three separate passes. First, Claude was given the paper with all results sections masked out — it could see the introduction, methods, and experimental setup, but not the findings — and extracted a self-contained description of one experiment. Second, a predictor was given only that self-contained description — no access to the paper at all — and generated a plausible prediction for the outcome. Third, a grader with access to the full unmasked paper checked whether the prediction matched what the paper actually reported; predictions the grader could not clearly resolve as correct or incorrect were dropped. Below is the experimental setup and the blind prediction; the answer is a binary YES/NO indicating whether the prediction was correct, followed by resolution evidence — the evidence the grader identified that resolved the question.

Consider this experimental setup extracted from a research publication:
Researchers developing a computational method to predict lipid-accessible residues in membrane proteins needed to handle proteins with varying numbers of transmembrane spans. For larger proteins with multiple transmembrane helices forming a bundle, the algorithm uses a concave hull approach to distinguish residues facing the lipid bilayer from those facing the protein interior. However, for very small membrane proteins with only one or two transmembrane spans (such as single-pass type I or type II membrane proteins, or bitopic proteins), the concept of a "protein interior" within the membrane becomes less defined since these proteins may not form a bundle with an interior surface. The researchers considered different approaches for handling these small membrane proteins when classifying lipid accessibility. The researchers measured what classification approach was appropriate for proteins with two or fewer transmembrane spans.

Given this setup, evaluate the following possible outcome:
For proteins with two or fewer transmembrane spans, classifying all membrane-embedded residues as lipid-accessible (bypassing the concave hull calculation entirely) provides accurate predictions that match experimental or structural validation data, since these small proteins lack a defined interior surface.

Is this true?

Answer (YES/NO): YES